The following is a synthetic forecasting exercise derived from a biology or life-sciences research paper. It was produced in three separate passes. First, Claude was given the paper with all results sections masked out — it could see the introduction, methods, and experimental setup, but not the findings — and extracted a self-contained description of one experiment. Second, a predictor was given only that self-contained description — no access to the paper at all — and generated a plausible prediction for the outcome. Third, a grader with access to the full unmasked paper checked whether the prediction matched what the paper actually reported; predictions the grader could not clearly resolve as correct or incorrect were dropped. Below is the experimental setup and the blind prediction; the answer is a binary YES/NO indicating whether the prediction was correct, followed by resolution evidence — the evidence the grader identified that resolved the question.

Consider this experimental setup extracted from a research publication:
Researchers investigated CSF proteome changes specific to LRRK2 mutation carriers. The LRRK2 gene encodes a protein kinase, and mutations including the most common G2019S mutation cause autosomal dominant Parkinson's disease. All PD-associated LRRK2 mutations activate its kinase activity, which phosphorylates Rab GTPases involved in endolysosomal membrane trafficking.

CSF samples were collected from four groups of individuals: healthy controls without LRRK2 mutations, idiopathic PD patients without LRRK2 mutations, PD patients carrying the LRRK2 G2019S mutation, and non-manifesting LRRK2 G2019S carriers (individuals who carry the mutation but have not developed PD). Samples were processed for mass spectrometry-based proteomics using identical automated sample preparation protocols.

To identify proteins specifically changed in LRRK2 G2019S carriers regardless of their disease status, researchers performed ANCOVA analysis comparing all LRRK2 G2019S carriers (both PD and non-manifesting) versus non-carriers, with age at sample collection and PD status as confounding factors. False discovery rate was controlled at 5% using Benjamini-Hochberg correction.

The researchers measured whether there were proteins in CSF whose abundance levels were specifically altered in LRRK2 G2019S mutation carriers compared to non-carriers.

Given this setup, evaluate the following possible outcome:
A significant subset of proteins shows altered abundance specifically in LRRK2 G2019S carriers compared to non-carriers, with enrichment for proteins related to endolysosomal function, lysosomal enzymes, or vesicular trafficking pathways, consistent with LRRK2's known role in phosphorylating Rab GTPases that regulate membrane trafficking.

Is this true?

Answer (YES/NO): NO